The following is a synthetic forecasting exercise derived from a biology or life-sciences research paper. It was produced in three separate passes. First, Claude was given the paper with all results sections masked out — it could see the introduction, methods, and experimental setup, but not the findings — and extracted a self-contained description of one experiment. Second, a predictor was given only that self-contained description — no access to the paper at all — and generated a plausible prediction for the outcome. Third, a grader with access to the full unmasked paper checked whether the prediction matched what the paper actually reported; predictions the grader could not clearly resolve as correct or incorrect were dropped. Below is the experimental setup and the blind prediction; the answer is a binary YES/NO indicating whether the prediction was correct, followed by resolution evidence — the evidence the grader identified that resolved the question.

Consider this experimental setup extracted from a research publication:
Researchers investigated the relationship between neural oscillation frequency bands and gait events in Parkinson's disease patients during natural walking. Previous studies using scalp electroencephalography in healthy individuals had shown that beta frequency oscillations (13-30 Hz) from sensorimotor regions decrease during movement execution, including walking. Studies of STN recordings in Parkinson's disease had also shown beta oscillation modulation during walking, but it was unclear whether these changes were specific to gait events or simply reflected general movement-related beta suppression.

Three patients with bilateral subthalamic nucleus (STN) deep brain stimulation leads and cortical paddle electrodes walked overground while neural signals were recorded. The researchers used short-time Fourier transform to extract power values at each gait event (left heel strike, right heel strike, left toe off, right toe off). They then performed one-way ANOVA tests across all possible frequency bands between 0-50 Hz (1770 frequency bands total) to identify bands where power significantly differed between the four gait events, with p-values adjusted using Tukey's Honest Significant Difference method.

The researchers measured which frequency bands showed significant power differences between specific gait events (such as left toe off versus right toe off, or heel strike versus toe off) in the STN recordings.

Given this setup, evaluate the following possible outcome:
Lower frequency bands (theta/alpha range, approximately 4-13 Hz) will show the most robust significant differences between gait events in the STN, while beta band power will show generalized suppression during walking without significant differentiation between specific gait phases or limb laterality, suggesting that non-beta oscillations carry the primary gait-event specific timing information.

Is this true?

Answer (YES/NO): NO